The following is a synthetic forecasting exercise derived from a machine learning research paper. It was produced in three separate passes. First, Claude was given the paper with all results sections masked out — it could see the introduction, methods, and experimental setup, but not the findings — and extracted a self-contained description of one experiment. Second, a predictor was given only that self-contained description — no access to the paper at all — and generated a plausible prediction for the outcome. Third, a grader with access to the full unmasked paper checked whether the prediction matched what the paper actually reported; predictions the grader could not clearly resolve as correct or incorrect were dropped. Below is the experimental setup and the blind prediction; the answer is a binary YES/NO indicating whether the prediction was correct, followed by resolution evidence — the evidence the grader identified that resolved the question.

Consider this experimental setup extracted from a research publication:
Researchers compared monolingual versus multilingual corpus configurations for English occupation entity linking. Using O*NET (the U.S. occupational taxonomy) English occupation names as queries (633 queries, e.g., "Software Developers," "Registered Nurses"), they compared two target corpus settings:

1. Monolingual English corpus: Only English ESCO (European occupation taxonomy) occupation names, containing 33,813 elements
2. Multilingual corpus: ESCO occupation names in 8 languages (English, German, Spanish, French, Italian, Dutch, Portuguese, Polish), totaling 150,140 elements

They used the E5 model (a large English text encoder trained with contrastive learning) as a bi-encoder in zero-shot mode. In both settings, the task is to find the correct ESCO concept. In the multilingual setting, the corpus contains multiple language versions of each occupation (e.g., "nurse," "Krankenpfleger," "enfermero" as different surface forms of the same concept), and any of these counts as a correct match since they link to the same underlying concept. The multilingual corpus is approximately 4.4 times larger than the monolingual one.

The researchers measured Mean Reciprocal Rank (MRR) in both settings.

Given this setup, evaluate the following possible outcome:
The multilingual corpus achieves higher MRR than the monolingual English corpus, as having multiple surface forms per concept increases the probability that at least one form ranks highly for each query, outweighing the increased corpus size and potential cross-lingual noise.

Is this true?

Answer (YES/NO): YES